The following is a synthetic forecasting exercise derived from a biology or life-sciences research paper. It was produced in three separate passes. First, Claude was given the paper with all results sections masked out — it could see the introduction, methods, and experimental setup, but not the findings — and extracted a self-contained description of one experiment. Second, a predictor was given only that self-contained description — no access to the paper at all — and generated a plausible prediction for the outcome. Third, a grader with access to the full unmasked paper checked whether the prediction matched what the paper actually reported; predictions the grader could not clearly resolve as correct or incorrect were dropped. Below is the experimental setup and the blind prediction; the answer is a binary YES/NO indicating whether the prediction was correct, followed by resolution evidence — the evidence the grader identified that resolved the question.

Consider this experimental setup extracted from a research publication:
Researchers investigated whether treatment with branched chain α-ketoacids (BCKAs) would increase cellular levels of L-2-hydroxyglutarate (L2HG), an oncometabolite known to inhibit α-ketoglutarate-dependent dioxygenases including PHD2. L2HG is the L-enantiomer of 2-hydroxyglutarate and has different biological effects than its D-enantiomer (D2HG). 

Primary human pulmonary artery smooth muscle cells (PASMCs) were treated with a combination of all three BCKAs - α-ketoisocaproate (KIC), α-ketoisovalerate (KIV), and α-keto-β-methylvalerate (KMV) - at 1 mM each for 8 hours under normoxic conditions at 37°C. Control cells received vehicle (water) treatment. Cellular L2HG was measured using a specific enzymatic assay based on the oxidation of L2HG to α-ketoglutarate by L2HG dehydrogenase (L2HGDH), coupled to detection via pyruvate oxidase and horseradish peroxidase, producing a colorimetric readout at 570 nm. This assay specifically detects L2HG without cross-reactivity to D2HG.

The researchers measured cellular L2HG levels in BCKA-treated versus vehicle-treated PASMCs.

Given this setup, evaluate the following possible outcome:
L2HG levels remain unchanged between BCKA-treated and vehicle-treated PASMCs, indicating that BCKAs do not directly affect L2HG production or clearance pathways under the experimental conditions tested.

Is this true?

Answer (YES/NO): NO